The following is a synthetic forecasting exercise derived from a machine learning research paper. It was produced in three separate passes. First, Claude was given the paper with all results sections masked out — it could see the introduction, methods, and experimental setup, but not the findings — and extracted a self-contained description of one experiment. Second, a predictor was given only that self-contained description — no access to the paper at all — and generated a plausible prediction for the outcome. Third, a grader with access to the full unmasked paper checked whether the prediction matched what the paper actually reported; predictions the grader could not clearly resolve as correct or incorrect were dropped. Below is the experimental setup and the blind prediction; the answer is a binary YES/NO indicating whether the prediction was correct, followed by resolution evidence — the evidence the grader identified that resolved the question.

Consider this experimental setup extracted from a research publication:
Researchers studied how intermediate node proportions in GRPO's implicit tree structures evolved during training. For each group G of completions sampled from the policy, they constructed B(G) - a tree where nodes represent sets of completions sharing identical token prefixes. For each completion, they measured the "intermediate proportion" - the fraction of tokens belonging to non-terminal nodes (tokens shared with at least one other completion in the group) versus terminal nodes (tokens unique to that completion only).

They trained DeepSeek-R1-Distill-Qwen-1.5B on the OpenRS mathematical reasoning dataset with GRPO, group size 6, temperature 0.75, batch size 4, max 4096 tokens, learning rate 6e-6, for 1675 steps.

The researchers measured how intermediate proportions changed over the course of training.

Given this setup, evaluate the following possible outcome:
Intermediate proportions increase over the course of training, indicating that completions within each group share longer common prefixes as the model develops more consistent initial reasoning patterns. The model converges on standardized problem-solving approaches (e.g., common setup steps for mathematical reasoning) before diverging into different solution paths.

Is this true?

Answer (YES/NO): YES